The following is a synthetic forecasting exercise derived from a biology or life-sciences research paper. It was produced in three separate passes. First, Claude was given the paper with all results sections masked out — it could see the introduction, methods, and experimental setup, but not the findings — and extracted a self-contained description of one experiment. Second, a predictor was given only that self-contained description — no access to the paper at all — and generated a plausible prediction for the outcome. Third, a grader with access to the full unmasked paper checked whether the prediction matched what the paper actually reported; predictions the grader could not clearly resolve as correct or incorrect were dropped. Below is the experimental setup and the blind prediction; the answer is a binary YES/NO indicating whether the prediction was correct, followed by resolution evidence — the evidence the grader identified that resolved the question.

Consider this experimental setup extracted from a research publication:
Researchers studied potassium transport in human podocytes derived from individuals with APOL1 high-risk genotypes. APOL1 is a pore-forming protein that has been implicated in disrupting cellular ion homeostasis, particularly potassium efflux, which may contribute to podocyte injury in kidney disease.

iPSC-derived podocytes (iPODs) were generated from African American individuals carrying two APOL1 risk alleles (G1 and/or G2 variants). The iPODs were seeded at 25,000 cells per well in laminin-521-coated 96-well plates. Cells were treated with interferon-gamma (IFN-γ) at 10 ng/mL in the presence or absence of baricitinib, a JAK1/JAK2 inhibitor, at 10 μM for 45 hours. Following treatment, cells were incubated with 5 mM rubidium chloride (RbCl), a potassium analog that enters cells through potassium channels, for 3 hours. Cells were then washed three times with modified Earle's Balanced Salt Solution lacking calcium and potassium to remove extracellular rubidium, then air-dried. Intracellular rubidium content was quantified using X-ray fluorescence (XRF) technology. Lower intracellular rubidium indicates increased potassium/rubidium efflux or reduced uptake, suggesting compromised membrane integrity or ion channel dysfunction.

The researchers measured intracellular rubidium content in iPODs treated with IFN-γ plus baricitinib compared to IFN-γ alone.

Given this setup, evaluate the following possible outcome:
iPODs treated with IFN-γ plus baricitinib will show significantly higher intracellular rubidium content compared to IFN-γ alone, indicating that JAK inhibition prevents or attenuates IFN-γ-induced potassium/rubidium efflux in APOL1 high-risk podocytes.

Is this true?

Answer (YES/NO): YES